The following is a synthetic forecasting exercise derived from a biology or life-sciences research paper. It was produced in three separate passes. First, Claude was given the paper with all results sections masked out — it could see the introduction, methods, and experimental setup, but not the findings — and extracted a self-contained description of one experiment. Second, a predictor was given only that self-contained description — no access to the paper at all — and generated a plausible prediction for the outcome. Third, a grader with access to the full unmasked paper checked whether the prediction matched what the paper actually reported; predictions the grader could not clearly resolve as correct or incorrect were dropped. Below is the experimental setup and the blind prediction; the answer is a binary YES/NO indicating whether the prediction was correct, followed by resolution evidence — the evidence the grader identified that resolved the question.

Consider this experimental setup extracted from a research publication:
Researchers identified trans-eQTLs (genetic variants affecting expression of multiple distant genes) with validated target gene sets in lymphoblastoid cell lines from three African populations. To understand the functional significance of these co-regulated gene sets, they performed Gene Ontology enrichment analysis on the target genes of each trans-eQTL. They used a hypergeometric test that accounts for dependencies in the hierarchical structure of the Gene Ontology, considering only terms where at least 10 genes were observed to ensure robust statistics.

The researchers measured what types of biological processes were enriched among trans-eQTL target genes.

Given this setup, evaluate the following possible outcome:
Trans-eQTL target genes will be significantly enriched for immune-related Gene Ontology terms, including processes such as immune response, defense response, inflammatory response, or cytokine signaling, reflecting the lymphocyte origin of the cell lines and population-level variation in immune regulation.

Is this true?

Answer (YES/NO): NO